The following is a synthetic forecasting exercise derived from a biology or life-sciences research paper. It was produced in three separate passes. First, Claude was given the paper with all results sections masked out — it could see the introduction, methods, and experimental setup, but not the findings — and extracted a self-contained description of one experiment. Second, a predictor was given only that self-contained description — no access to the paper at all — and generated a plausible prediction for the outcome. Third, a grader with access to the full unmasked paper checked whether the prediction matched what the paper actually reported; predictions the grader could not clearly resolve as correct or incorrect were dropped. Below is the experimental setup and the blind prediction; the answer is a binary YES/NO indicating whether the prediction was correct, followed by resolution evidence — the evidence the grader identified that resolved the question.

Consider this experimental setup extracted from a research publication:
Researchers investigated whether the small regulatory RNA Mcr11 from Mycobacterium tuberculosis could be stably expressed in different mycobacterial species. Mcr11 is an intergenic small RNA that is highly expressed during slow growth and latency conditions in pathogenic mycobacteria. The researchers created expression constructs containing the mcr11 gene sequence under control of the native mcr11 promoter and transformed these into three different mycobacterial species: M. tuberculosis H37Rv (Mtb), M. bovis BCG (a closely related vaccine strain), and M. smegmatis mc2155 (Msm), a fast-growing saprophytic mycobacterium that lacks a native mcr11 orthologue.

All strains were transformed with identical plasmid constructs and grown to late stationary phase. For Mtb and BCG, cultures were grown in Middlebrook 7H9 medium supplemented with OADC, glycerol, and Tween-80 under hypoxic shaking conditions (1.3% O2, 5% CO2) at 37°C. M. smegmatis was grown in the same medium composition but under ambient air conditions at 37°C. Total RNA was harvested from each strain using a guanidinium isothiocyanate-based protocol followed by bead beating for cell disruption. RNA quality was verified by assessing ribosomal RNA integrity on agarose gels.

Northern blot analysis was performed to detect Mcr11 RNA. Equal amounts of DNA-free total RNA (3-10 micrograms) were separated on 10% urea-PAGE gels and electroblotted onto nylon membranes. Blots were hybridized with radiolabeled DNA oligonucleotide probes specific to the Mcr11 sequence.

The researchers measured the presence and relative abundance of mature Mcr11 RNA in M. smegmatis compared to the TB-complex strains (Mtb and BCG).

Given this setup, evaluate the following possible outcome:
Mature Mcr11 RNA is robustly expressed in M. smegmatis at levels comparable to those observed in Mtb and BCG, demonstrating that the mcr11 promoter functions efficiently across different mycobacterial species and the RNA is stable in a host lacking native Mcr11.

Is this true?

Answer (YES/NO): NO